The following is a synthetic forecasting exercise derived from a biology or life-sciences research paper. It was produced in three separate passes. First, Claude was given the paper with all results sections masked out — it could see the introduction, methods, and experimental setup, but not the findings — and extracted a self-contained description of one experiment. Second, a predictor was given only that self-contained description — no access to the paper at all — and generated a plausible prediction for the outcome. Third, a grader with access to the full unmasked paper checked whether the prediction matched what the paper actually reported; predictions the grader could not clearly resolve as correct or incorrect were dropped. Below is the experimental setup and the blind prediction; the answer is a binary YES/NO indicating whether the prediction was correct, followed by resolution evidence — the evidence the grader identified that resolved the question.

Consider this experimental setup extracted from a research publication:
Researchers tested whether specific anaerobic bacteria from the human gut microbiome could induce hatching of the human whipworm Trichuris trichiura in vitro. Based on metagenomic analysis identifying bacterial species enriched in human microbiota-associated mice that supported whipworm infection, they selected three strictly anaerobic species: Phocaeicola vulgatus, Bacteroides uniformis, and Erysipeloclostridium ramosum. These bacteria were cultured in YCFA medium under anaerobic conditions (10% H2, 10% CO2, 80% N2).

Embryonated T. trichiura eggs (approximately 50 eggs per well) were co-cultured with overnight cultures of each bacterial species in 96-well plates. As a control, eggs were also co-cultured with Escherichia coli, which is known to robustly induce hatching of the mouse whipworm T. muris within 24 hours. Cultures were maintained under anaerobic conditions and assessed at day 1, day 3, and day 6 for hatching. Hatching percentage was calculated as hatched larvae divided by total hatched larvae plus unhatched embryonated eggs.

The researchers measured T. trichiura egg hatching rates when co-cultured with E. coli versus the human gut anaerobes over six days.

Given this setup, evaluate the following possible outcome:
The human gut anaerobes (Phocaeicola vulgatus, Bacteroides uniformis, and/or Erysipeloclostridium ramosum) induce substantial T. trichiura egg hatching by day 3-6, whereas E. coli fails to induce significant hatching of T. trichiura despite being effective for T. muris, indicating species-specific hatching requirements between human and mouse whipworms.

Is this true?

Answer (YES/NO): YES